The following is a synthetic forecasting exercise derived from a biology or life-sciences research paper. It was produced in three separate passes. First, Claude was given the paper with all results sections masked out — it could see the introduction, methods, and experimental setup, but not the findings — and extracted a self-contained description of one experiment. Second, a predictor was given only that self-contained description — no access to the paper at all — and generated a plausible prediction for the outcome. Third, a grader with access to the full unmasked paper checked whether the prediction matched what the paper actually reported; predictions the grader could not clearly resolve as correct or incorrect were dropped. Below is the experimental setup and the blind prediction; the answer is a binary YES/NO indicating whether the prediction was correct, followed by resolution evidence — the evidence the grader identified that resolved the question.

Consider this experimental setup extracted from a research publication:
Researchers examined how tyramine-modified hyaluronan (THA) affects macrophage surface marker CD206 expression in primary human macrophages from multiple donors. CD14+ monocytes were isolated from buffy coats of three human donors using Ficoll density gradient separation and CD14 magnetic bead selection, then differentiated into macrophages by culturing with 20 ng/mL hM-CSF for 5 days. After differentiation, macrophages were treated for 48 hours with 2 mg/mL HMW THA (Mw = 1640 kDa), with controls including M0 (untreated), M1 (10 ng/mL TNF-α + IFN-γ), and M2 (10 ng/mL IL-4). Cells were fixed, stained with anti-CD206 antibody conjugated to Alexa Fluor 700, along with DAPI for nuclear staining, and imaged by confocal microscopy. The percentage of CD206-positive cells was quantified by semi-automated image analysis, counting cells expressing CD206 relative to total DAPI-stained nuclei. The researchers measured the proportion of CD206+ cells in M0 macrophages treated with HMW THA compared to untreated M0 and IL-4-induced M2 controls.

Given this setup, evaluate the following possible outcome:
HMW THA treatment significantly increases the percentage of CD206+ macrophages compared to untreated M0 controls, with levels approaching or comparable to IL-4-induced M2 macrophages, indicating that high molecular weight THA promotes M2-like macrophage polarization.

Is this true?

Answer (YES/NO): YES